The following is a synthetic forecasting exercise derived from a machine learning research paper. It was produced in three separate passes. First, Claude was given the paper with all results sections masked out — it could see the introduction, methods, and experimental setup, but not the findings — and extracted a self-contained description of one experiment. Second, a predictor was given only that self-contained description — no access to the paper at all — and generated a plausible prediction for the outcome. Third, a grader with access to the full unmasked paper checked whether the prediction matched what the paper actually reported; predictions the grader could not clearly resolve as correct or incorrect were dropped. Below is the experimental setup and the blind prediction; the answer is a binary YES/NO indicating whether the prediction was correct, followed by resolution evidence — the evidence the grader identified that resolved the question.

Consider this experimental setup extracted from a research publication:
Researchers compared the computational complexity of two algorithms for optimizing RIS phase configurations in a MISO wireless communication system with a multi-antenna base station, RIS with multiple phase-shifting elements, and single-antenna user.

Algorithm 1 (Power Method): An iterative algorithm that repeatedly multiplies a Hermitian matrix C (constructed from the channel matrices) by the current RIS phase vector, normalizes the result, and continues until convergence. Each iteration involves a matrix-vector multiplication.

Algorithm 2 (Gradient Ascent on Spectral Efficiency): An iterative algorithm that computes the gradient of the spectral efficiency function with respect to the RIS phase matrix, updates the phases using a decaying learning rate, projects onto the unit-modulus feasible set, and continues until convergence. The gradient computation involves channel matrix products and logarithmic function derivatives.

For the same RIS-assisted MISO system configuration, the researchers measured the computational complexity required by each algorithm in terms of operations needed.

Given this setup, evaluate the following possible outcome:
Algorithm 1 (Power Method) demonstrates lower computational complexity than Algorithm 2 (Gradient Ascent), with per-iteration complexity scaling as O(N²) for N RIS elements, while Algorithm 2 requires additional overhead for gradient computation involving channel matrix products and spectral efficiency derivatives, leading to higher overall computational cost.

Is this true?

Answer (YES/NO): NO